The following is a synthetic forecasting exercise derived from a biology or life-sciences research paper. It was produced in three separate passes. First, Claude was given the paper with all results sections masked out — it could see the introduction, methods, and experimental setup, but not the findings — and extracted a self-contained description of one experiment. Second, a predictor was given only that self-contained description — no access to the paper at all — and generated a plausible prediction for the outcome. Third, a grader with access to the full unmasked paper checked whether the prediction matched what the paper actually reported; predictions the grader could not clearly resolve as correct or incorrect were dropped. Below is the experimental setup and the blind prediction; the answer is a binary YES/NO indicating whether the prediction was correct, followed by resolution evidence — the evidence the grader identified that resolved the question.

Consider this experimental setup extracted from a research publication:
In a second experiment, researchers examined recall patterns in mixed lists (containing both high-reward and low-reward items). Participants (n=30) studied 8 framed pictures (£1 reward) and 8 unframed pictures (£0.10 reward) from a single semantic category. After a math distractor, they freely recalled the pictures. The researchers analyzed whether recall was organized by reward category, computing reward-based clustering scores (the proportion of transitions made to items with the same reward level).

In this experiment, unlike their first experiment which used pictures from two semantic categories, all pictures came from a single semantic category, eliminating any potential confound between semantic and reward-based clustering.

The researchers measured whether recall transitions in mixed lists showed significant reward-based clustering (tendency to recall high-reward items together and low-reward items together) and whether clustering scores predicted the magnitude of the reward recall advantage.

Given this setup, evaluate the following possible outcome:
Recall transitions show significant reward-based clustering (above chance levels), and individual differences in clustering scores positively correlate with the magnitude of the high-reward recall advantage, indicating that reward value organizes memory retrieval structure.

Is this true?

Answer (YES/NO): YES